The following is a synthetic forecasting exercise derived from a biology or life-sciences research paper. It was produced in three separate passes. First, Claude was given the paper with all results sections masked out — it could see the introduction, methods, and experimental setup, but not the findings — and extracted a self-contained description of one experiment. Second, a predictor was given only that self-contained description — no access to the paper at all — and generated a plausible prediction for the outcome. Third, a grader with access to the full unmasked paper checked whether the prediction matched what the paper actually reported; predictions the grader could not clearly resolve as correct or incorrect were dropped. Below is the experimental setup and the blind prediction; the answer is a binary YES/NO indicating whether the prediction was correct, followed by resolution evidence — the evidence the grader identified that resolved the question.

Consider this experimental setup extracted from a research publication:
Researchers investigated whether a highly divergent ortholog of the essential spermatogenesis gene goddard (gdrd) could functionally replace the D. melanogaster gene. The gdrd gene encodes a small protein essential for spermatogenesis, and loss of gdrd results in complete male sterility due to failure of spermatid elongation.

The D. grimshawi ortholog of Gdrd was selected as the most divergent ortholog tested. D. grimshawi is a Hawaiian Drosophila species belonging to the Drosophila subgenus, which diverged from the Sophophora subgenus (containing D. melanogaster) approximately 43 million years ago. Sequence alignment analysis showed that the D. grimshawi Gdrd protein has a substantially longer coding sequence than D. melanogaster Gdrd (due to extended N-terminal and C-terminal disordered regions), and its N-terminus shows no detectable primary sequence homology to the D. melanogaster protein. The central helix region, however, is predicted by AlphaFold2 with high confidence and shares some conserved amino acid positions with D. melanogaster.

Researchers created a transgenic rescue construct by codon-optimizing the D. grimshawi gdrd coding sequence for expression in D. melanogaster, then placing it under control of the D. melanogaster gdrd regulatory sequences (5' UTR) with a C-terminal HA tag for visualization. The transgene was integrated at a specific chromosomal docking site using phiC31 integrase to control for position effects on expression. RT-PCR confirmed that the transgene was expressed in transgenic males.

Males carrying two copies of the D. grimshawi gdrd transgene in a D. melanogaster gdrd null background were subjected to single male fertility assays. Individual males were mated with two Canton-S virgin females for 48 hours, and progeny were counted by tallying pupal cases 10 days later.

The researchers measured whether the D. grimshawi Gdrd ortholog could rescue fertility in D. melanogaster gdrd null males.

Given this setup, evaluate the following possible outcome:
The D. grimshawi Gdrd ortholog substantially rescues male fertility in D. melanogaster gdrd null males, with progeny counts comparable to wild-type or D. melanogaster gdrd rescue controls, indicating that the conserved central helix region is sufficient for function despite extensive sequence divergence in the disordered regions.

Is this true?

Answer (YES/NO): NO